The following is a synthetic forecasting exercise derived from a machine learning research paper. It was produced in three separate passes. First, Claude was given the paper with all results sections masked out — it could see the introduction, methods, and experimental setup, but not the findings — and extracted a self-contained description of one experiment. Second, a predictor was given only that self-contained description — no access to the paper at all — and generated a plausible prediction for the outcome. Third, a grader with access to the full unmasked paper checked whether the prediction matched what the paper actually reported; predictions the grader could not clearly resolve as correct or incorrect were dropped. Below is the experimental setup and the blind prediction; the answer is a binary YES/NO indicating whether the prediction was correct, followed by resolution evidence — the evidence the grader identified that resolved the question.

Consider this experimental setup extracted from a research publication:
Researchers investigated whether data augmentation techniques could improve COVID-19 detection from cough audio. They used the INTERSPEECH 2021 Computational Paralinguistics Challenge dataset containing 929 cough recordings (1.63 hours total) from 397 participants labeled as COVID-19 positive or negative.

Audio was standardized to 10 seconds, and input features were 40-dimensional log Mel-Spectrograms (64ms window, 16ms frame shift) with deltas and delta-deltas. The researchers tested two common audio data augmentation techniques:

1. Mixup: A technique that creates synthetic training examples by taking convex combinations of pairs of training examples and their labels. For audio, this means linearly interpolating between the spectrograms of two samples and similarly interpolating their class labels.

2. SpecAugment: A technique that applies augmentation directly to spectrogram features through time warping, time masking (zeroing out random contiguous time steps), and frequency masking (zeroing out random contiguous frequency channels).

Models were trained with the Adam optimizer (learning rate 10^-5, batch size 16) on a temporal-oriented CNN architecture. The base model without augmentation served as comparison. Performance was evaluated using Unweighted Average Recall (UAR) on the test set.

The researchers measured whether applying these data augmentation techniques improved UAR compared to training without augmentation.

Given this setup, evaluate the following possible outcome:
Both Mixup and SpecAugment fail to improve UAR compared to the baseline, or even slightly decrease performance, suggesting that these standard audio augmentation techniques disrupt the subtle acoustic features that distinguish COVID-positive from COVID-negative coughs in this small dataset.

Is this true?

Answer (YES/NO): YES